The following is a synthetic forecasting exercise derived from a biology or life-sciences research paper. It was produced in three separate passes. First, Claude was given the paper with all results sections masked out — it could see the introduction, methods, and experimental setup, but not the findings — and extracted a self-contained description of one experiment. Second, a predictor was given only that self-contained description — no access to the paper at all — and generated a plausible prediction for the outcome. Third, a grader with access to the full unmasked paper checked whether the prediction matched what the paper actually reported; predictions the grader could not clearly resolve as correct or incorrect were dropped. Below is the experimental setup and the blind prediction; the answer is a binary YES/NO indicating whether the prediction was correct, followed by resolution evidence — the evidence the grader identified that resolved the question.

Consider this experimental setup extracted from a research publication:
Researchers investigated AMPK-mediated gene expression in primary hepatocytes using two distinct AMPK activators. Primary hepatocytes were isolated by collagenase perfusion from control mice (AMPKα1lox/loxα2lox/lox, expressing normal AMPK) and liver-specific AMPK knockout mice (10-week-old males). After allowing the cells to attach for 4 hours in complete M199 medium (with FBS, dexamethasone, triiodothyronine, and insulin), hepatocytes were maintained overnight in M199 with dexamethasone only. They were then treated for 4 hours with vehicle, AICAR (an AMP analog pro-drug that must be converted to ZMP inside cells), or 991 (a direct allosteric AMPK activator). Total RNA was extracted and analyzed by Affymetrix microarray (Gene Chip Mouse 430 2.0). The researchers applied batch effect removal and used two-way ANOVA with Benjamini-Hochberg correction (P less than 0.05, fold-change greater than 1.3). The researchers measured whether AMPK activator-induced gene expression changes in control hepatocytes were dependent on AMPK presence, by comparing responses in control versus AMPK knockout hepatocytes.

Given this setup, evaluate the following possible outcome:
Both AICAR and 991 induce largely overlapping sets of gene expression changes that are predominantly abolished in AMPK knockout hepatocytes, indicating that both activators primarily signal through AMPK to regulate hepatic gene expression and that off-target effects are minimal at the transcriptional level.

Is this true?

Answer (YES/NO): NO